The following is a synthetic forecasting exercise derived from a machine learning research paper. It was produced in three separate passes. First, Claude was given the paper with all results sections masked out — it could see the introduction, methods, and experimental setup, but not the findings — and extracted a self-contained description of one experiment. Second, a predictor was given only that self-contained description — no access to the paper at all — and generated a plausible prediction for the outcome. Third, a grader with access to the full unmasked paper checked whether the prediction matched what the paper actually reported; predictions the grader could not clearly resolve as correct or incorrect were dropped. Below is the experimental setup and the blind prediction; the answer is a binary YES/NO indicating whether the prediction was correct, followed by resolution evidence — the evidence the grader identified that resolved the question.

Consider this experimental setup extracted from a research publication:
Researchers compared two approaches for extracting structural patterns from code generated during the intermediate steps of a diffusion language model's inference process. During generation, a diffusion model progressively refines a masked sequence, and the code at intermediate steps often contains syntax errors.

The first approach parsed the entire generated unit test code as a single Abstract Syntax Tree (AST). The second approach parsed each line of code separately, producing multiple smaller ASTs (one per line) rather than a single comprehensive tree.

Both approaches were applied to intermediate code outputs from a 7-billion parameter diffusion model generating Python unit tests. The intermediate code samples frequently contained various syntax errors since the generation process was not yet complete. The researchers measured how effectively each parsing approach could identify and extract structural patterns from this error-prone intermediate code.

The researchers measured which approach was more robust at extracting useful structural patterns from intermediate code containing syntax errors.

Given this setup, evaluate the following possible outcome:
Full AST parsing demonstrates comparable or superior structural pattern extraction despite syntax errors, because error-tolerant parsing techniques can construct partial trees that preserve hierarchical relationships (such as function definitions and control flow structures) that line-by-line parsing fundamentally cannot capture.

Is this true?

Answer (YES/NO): NO